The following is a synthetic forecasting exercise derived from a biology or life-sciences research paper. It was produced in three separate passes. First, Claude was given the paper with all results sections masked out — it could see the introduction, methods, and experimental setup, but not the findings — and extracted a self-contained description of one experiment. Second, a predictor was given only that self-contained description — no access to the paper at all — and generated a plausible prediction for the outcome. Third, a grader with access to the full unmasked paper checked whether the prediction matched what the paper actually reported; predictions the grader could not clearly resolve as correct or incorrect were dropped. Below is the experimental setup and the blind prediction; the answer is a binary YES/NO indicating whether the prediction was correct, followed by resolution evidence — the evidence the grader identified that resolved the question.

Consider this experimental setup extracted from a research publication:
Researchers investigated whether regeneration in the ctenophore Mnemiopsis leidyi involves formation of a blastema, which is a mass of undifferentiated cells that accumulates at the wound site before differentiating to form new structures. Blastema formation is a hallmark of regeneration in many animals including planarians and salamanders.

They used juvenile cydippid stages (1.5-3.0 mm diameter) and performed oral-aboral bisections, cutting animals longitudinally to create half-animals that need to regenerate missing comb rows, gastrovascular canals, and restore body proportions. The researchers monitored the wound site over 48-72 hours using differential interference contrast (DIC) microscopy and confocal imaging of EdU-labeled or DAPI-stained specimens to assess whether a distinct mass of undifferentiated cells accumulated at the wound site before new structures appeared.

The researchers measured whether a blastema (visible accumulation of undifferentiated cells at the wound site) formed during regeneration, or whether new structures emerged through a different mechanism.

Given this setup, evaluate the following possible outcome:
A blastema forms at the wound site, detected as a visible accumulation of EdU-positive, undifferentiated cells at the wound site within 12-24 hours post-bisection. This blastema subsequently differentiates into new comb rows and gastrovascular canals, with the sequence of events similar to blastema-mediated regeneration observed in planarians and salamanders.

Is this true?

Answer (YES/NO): NO